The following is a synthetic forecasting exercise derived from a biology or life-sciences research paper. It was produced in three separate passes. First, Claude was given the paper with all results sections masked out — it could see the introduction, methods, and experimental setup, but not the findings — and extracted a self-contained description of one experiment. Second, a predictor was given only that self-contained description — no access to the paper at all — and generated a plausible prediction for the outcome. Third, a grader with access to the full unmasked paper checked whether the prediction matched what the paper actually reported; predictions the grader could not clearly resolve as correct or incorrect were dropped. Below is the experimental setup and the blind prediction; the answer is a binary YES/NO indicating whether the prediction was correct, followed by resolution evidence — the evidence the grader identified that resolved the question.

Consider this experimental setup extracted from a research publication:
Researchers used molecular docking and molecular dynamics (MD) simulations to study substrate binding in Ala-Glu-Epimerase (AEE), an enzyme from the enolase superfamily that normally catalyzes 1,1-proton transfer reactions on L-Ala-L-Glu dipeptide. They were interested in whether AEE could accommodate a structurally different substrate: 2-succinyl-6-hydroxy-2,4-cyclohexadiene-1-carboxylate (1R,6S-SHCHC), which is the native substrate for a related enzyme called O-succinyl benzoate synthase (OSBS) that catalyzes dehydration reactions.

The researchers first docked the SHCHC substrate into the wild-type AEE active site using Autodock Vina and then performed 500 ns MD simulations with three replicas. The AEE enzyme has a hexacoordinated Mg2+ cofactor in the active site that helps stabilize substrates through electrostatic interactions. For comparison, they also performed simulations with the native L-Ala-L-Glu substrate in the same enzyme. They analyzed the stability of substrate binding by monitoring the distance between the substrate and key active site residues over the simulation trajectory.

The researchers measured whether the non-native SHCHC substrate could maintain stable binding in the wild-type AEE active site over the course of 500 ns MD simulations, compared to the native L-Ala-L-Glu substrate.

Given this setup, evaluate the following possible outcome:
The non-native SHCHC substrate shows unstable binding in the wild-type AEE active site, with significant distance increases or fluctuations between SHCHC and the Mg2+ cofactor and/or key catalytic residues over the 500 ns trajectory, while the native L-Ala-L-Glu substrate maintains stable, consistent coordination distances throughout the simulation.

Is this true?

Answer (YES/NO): YES